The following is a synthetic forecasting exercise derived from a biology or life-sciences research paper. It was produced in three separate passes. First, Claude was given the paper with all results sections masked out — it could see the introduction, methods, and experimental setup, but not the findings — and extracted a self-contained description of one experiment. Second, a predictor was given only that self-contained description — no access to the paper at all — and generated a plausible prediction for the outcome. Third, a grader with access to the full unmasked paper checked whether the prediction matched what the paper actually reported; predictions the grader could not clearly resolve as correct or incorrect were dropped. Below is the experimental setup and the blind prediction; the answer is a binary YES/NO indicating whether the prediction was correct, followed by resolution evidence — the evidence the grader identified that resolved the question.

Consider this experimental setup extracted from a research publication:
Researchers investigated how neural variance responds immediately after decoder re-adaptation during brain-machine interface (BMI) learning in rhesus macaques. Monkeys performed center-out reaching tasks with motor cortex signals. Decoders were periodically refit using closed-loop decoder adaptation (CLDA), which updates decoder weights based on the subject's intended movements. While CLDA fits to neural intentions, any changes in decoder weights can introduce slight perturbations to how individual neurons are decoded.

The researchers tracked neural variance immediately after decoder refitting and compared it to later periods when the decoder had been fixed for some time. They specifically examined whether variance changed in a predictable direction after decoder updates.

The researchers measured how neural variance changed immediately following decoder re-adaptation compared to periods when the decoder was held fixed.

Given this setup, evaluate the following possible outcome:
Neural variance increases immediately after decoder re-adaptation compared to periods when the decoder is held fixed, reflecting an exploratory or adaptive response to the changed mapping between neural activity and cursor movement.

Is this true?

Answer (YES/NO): YES